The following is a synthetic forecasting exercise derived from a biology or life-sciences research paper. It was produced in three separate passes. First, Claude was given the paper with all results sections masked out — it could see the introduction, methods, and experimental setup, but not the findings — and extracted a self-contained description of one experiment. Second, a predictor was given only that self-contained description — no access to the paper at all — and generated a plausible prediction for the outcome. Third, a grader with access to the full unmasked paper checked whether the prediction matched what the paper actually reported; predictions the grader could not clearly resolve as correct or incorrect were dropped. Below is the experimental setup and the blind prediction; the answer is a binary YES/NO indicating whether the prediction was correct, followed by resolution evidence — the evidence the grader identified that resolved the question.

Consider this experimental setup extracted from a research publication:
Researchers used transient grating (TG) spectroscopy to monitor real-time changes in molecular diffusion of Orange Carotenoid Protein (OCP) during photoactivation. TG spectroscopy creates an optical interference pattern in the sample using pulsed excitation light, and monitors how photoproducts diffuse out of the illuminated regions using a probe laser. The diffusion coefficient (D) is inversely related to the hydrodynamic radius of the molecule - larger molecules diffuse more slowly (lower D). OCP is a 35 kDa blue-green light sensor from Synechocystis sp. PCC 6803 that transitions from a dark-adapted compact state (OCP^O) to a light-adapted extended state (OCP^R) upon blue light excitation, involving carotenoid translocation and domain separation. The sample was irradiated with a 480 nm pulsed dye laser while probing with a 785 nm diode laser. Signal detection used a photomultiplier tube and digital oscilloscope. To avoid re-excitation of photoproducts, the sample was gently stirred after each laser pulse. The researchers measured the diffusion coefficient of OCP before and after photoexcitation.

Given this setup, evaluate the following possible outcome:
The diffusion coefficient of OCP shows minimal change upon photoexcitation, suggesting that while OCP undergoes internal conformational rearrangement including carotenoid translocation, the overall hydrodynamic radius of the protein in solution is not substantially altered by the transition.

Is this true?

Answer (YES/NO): NO